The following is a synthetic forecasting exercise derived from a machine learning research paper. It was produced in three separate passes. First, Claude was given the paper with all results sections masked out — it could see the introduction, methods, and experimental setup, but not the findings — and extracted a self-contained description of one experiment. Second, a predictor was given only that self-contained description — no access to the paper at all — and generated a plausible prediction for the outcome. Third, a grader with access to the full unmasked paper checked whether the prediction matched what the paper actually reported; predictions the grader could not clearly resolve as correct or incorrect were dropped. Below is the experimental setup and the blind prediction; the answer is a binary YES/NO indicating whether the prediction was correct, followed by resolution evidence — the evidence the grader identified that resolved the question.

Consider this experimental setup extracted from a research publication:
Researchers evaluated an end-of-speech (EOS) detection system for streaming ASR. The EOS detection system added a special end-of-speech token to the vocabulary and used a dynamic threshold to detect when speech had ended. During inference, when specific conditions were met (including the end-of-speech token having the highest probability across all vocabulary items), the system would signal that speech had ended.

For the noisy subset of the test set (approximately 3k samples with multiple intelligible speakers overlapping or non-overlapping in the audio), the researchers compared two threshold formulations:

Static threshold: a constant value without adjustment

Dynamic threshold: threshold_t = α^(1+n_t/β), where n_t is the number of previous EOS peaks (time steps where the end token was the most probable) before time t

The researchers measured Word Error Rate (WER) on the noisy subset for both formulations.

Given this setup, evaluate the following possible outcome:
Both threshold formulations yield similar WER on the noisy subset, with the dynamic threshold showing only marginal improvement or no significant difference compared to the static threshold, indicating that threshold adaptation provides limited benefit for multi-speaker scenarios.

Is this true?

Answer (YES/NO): YES